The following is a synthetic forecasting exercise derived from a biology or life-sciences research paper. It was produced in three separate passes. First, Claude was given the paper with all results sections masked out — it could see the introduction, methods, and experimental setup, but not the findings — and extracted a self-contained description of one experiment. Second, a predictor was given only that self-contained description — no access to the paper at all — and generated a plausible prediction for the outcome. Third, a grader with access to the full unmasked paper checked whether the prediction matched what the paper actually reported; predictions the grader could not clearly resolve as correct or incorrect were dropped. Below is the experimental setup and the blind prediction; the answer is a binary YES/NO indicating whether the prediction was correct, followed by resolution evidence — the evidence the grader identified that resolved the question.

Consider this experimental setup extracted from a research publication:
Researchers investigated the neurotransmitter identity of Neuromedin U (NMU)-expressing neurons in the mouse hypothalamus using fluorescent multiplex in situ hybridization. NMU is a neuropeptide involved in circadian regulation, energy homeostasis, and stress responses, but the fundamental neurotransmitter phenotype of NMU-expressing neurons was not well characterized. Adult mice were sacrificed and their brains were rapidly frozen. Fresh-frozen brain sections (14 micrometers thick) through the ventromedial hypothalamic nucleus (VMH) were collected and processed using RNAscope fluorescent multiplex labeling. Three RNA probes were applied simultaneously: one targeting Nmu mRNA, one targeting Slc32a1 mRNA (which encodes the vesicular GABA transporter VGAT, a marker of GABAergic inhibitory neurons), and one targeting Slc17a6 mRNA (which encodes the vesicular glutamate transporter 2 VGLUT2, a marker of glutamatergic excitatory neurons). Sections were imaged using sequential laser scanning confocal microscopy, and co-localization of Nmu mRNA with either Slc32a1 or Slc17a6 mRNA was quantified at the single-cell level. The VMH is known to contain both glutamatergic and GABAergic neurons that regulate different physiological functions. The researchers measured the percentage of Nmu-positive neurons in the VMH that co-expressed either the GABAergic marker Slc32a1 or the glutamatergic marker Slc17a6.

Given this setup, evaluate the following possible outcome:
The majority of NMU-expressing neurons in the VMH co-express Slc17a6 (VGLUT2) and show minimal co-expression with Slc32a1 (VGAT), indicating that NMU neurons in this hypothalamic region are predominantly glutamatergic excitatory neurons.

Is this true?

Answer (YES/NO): YES